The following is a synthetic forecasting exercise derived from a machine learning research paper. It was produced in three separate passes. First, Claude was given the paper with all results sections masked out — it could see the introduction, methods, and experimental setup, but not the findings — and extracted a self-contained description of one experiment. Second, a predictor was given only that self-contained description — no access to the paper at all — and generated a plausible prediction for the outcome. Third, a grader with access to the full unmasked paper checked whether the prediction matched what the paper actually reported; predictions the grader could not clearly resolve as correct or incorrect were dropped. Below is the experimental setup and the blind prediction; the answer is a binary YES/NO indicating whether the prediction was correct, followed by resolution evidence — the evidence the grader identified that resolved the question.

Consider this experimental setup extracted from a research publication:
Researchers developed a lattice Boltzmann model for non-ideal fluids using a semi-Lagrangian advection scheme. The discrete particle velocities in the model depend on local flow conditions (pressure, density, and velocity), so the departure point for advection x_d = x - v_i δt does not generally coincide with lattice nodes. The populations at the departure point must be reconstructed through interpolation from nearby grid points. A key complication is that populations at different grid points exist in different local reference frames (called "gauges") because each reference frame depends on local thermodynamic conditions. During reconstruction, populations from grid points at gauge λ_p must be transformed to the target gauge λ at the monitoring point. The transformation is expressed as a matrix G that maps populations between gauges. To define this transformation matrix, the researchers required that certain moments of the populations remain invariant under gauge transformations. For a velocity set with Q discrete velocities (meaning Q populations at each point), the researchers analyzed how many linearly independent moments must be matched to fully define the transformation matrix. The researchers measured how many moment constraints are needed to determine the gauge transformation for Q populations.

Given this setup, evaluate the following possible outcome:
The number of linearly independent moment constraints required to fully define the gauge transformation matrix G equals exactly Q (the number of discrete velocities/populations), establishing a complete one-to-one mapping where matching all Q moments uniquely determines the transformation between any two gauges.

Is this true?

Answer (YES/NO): YES